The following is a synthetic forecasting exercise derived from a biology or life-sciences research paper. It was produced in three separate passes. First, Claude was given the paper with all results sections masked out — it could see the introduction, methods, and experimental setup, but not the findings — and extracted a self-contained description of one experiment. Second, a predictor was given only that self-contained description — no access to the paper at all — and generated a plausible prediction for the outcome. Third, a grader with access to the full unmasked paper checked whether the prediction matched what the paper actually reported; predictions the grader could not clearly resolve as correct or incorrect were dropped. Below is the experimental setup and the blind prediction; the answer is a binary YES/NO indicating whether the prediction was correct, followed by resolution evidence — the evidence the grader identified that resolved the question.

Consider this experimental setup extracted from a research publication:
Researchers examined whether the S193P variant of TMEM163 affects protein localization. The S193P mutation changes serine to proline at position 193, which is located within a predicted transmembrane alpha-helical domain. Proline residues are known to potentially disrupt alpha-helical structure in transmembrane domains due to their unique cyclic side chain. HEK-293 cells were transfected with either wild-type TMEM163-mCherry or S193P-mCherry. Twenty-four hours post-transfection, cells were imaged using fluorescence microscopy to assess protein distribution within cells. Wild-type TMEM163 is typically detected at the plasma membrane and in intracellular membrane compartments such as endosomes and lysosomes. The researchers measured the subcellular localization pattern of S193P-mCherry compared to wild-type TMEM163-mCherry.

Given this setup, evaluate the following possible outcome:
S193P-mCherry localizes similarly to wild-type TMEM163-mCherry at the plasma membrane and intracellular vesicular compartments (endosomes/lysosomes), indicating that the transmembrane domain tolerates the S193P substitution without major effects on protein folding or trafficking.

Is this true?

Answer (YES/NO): NO